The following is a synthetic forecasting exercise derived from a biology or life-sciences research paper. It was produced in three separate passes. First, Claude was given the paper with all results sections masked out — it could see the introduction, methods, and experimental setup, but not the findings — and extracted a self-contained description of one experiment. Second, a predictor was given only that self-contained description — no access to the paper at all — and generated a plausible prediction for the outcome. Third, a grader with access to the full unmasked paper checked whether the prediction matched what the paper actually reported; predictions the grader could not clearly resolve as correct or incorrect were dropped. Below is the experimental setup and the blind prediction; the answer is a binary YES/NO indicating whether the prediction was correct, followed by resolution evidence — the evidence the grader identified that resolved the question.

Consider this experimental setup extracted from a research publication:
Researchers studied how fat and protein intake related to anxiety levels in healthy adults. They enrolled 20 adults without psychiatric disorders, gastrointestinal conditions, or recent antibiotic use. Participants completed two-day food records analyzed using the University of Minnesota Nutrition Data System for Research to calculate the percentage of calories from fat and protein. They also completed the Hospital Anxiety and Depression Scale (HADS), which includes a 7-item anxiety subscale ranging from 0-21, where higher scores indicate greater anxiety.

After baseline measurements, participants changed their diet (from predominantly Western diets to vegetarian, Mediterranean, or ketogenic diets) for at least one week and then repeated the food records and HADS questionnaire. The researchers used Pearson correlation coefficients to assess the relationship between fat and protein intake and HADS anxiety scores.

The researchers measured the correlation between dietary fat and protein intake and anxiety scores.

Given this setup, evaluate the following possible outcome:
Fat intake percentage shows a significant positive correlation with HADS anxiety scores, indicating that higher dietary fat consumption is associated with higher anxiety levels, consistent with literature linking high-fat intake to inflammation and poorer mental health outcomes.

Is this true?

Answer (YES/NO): NO